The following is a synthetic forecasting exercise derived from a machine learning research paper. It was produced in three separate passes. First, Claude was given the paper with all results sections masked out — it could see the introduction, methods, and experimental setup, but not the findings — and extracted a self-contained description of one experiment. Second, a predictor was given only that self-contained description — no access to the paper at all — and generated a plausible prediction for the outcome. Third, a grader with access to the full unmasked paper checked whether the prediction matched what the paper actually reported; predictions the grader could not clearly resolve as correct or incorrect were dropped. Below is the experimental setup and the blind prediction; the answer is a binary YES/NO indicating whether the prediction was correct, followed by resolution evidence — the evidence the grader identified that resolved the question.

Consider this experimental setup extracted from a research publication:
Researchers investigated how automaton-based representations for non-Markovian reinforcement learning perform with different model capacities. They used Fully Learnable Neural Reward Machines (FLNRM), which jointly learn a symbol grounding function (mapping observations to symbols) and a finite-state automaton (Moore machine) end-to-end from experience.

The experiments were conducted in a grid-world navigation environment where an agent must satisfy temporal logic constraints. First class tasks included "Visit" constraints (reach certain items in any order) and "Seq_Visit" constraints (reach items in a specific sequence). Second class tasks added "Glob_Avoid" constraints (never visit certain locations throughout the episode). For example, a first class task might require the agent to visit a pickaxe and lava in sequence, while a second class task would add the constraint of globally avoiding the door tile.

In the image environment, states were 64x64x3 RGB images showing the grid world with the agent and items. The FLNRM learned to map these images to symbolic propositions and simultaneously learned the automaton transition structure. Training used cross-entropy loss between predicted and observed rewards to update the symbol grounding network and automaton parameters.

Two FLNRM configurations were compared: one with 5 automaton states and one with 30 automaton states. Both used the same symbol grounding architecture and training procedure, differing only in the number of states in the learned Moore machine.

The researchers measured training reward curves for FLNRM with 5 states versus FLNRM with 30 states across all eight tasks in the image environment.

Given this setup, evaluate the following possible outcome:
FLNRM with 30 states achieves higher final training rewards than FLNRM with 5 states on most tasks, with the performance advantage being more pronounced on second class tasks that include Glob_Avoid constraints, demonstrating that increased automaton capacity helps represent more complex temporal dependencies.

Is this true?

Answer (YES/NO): NO